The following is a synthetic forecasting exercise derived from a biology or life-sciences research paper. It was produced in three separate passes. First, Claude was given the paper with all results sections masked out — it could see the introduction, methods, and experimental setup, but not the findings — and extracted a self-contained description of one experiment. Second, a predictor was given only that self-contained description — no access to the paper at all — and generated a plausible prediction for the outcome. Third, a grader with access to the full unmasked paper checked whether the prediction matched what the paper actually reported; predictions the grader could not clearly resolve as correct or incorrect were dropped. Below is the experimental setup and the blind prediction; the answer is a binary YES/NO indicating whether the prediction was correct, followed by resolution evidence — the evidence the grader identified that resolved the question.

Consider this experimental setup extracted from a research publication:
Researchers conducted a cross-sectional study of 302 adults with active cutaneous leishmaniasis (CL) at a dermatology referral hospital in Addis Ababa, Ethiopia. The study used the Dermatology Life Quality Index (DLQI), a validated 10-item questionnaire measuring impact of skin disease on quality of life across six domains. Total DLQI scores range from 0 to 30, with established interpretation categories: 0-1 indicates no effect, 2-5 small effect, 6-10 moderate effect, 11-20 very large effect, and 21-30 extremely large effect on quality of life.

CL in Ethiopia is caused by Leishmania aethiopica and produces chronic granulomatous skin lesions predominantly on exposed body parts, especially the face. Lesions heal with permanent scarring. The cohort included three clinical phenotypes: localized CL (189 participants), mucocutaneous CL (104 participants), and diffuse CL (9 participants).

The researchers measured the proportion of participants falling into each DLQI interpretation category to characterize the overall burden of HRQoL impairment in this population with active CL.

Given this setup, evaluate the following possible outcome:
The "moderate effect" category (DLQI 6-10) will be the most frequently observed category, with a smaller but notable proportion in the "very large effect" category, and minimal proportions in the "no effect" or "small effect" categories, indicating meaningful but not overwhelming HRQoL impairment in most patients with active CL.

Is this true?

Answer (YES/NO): YES